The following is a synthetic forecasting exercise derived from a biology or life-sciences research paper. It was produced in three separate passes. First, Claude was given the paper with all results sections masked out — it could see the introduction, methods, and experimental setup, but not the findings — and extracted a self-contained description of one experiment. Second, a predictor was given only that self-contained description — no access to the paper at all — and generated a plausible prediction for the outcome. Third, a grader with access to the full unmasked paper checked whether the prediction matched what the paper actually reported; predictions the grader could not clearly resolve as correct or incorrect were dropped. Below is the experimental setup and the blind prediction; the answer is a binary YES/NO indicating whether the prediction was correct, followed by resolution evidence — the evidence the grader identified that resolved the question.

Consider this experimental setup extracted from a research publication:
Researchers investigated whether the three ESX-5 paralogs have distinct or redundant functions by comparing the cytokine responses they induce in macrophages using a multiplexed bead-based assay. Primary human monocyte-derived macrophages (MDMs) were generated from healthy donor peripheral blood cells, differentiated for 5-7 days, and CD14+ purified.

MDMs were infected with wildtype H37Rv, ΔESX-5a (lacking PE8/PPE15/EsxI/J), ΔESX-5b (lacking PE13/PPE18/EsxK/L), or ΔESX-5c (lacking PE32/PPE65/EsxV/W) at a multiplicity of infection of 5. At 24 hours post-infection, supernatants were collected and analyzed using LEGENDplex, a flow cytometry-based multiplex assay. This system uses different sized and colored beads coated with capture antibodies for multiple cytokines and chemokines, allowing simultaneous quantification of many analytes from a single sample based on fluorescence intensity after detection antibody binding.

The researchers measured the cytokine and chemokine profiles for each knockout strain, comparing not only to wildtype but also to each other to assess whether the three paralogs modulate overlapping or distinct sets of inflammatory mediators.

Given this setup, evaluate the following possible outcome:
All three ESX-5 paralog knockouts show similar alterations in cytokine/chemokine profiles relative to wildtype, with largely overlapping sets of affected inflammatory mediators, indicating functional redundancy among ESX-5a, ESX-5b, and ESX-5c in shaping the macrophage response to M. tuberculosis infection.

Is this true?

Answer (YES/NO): YES